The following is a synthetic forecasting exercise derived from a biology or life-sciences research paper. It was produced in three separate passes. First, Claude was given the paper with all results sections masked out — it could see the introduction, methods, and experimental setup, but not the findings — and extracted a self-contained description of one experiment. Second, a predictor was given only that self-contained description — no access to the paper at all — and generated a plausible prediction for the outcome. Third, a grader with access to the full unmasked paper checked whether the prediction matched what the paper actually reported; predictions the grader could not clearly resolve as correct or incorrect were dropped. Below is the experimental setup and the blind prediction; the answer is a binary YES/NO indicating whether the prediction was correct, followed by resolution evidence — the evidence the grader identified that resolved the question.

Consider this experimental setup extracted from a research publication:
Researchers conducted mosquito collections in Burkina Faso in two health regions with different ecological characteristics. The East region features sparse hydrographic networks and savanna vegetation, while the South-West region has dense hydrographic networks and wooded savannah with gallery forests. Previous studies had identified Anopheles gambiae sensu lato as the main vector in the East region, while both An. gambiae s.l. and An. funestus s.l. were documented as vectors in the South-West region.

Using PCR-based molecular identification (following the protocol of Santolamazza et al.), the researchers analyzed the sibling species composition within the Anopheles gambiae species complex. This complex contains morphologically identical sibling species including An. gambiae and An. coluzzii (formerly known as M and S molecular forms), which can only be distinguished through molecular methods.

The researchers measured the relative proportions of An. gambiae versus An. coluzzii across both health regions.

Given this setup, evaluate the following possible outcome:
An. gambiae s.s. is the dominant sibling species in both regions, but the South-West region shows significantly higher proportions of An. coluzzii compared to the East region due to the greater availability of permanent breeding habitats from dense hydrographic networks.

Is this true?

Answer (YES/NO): NO